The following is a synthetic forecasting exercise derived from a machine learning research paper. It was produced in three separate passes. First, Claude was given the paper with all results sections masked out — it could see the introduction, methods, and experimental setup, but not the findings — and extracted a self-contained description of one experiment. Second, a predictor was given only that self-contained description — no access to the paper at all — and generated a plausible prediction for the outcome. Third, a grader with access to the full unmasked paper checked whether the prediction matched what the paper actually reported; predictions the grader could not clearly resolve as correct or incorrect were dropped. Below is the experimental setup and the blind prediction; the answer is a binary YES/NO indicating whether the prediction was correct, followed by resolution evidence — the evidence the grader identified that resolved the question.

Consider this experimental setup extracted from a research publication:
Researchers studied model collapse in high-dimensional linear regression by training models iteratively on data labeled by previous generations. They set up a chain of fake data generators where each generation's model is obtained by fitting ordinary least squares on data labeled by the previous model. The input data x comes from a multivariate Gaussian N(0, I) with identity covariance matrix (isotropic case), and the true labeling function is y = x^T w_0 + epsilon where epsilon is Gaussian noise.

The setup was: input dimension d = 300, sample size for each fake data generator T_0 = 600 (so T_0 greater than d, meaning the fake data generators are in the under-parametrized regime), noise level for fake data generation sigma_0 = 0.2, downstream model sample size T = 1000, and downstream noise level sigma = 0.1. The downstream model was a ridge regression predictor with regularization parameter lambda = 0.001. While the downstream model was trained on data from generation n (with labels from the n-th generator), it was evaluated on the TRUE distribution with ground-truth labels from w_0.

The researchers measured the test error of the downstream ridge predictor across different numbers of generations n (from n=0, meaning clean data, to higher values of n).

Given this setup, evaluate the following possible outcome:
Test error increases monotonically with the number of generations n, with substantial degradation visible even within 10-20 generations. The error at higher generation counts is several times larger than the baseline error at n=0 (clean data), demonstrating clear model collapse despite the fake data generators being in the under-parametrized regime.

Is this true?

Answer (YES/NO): YES